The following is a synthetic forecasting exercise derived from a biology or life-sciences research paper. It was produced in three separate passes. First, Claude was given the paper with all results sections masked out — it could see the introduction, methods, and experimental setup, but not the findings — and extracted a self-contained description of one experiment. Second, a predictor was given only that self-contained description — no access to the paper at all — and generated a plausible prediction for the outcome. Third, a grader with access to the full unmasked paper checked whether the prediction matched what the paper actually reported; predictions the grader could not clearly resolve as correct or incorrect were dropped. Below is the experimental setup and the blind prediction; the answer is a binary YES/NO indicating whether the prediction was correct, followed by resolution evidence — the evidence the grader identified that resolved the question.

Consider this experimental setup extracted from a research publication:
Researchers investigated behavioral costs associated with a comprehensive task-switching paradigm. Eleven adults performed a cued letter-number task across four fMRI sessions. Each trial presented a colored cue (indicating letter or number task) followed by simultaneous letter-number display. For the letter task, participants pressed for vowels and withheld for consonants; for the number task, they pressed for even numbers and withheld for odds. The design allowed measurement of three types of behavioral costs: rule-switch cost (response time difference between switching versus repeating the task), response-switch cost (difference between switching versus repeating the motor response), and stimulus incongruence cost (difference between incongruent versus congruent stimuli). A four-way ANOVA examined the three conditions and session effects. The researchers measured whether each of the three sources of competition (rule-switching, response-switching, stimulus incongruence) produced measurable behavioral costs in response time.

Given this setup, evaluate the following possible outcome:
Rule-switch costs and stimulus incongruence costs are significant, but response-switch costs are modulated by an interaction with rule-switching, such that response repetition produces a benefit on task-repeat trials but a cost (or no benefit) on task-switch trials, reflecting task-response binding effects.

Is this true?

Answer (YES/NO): NO